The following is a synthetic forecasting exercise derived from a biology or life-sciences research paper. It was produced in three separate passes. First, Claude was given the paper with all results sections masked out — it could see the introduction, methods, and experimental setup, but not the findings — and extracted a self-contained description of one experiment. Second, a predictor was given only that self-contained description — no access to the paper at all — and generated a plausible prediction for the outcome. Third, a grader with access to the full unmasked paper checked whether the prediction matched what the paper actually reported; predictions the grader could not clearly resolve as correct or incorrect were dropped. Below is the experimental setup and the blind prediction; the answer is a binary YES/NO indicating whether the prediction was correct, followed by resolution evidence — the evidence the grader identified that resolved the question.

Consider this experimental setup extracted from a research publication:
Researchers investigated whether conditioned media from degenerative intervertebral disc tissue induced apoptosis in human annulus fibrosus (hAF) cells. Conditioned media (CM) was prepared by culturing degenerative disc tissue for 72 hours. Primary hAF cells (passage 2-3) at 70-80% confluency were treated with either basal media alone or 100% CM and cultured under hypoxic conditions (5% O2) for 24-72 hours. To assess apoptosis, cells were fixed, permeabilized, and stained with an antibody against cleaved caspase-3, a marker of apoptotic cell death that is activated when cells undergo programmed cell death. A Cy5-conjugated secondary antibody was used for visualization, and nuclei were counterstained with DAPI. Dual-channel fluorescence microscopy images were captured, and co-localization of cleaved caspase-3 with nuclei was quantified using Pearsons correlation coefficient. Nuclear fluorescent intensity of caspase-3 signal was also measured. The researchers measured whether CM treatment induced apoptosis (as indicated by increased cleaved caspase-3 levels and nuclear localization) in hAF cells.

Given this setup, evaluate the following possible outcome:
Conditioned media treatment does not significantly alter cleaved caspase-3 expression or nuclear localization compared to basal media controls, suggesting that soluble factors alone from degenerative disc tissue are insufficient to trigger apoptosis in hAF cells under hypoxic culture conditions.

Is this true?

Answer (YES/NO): YES